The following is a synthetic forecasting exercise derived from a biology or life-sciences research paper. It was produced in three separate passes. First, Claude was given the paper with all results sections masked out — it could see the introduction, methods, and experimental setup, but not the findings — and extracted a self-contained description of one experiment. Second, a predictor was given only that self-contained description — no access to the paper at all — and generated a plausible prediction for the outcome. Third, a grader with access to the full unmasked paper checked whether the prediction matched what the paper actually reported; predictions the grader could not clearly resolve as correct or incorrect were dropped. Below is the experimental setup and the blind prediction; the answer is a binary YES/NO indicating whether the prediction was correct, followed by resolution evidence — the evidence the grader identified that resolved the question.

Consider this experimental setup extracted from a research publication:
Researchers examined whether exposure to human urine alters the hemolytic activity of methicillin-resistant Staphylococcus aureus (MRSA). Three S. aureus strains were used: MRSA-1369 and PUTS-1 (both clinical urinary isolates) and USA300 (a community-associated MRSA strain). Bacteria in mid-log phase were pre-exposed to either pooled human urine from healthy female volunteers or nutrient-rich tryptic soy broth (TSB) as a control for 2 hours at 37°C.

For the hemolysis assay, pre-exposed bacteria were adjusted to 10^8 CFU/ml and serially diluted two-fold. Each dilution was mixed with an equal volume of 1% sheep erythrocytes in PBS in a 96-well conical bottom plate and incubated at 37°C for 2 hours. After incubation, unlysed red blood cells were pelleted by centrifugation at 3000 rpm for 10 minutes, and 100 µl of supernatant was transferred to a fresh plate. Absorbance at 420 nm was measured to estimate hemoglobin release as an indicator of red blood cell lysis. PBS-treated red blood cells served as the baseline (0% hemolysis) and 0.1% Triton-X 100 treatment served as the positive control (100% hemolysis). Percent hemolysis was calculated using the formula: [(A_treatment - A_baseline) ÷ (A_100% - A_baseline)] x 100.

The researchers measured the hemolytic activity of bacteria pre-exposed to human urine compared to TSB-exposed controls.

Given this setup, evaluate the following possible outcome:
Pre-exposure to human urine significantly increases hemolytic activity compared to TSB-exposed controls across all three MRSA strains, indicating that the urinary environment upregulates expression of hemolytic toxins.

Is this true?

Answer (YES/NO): NO